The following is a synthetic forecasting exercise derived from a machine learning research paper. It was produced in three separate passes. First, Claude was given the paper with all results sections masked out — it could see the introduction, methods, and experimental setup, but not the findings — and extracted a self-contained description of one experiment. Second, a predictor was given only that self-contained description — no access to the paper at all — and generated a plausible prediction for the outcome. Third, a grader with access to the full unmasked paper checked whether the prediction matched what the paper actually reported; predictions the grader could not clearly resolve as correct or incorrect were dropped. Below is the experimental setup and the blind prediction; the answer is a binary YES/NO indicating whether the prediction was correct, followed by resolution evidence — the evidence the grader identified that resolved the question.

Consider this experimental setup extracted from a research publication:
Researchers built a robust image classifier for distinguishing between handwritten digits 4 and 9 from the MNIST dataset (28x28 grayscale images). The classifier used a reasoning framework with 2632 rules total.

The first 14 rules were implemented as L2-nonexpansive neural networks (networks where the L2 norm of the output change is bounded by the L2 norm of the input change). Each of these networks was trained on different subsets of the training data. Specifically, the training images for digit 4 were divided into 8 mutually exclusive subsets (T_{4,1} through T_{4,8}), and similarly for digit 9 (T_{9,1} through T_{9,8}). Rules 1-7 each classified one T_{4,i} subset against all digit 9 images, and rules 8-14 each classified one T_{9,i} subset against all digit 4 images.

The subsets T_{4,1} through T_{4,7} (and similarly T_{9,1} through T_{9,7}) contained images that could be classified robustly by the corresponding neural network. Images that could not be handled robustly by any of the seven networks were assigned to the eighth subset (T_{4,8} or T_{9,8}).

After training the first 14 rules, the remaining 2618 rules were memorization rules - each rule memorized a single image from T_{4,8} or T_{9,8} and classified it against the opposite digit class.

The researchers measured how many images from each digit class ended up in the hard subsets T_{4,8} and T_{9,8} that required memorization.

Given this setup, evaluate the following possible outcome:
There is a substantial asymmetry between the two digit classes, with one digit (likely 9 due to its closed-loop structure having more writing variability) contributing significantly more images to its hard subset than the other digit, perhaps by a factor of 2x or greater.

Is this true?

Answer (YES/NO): YES